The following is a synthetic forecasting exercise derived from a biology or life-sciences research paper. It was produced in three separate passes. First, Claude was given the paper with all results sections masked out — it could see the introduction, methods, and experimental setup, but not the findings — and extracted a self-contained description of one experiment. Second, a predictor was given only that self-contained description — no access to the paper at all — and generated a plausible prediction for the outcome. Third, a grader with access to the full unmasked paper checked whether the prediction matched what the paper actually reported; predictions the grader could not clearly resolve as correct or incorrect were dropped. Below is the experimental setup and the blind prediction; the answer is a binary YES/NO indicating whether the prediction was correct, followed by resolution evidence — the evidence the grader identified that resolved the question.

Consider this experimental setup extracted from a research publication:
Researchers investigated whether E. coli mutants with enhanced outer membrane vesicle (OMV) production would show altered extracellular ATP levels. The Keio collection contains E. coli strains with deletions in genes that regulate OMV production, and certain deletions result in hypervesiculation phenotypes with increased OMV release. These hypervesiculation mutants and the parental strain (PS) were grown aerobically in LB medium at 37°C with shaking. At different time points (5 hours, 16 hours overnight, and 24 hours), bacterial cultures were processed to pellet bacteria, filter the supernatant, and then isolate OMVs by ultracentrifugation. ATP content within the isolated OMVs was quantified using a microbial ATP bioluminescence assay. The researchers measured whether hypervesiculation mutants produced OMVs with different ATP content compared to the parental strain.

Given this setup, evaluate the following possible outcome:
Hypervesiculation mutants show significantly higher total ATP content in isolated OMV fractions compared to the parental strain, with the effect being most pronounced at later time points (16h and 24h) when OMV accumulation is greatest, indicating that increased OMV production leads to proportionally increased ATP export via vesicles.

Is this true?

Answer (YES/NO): NO